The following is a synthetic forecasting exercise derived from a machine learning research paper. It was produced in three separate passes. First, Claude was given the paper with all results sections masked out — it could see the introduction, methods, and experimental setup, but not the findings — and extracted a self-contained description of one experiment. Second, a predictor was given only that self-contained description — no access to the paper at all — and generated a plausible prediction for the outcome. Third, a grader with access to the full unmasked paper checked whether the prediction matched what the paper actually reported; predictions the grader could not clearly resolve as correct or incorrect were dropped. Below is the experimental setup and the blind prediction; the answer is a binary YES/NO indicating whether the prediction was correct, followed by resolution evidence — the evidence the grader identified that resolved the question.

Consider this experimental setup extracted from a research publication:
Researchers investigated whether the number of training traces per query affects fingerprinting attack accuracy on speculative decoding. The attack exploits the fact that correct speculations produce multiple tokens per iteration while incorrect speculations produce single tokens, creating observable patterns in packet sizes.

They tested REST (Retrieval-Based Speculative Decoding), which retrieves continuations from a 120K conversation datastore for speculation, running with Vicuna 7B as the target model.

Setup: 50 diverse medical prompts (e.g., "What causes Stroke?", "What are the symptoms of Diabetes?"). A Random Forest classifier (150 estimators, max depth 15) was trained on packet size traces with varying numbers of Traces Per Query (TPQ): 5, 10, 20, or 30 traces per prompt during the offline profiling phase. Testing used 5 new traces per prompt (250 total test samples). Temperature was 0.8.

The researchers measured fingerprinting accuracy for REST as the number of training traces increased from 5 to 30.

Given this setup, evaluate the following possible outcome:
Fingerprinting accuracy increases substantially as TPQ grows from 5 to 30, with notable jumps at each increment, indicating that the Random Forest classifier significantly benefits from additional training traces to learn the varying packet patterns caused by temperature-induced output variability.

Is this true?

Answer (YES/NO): NO